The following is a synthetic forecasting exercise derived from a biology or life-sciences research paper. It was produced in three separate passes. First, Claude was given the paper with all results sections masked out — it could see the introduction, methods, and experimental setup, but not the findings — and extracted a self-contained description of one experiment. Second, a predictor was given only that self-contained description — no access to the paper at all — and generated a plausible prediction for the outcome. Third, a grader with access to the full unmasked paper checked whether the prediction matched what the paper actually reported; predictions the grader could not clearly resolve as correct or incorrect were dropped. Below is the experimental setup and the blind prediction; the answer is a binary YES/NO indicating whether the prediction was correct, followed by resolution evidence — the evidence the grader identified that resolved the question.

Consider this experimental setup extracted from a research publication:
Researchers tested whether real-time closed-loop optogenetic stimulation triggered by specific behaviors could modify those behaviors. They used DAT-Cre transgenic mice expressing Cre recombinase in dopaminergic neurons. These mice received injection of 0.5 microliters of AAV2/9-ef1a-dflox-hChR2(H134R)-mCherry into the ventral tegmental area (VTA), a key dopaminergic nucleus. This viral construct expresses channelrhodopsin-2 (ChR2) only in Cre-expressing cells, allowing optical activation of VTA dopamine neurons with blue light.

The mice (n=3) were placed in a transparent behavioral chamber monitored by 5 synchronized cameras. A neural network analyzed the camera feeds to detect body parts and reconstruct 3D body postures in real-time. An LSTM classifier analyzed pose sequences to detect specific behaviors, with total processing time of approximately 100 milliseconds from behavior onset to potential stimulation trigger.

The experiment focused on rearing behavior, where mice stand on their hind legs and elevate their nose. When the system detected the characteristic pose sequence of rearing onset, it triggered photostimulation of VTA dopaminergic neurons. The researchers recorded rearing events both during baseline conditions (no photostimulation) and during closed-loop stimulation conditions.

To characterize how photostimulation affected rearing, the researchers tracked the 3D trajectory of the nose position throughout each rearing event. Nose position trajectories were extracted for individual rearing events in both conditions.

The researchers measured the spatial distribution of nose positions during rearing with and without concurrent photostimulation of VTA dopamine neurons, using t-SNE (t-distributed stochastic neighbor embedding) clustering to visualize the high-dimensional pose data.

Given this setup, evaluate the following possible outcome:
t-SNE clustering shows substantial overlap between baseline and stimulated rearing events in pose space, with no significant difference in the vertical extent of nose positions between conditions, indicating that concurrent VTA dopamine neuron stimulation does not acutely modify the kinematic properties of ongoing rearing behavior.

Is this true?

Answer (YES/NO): NO